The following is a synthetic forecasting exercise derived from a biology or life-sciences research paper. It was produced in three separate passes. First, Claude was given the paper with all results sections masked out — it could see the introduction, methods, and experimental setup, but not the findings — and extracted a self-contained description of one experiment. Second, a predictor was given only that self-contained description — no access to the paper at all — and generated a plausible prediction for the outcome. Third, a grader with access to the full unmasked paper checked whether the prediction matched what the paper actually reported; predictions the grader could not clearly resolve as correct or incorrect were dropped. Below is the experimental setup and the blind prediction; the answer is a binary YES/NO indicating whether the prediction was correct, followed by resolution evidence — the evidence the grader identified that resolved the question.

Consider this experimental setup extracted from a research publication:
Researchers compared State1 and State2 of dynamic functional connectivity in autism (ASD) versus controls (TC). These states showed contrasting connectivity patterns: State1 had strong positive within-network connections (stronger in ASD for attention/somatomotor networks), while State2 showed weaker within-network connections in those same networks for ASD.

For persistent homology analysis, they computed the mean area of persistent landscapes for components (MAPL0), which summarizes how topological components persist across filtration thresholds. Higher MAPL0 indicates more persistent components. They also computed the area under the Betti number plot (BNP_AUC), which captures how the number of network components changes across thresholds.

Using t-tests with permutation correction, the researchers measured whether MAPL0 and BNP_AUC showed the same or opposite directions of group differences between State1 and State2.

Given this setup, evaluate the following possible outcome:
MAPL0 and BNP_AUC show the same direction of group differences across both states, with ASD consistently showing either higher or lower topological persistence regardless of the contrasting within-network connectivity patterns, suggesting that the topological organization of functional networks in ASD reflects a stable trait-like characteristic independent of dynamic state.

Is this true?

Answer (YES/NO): NO